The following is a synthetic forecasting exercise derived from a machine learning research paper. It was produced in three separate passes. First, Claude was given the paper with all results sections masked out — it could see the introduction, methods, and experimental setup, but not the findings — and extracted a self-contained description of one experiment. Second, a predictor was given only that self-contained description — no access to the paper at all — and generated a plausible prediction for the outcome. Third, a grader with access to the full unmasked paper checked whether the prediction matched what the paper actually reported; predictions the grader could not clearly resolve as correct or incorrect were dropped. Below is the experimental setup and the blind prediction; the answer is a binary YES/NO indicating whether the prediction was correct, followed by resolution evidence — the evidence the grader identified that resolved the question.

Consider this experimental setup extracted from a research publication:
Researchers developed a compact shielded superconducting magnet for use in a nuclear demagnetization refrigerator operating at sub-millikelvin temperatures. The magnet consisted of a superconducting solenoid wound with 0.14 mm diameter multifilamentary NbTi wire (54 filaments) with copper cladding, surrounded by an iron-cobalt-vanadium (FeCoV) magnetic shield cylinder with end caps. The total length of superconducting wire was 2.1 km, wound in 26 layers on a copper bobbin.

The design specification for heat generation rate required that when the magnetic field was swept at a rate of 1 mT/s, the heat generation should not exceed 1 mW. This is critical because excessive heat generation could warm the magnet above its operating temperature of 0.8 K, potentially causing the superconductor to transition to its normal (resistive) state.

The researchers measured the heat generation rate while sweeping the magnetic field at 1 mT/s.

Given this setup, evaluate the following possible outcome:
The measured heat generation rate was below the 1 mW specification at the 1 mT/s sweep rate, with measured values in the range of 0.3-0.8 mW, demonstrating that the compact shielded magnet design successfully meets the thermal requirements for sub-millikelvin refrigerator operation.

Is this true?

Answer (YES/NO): NO